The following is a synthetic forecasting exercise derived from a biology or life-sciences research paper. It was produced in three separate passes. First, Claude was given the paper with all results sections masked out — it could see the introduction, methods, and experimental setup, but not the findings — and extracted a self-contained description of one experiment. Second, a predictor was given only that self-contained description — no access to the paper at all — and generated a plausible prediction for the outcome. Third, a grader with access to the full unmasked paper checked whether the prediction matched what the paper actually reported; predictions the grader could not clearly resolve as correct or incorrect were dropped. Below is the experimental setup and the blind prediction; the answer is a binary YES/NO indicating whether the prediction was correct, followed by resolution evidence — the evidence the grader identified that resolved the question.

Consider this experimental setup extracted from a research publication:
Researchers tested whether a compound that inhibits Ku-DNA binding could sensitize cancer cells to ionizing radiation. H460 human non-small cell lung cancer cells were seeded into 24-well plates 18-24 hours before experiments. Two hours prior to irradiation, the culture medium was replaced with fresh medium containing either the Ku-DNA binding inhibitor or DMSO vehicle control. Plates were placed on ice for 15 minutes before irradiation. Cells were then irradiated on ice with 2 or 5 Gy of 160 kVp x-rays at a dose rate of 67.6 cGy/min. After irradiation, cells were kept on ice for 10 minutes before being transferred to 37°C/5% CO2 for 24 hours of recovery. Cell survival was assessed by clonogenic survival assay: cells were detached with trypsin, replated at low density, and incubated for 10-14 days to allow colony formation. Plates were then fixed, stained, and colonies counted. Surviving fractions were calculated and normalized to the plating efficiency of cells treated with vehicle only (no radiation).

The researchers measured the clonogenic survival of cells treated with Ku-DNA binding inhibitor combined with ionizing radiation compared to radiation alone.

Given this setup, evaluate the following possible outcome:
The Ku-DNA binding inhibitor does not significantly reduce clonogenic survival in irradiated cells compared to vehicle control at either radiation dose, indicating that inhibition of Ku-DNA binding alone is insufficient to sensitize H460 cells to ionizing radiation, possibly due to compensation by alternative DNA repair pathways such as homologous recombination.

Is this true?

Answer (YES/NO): NO